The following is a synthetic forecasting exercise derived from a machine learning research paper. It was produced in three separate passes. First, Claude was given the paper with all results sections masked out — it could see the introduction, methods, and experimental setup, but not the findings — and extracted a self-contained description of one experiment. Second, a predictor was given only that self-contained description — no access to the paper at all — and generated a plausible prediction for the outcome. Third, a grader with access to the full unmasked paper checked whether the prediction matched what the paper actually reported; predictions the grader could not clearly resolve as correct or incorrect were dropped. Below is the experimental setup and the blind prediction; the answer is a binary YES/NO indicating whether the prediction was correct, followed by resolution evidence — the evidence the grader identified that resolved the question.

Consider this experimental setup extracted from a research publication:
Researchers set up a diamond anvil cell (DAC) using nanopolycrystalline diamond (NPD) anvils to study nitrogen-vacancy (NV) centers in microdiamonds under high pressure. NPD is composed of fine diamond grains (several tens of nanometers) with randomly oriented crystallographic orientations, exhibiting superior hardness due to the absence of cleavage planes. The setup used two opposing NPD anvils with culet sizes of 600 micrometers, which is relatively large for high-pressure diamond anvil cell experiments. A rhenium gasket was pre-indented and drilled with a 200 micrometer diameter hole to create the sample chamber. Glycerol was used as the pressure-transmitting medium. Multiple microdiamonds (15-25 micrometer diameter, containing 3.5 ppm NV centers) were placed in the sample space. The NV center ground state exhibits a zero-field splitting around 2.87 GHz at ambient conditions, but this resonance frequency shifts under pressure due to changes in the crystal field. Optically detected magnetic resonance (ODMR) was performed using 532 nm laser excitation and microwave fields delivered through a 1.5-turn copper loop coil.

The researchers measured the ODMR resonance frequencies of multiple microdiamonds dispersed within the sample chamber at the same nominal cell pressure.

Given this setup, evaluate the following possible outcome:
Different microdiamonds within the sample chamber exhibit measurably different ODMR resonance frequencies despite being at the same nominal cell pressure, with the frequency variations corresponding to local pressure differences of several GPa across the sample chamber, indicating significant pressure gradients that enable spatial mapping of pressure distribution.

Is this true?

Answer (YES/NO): YES